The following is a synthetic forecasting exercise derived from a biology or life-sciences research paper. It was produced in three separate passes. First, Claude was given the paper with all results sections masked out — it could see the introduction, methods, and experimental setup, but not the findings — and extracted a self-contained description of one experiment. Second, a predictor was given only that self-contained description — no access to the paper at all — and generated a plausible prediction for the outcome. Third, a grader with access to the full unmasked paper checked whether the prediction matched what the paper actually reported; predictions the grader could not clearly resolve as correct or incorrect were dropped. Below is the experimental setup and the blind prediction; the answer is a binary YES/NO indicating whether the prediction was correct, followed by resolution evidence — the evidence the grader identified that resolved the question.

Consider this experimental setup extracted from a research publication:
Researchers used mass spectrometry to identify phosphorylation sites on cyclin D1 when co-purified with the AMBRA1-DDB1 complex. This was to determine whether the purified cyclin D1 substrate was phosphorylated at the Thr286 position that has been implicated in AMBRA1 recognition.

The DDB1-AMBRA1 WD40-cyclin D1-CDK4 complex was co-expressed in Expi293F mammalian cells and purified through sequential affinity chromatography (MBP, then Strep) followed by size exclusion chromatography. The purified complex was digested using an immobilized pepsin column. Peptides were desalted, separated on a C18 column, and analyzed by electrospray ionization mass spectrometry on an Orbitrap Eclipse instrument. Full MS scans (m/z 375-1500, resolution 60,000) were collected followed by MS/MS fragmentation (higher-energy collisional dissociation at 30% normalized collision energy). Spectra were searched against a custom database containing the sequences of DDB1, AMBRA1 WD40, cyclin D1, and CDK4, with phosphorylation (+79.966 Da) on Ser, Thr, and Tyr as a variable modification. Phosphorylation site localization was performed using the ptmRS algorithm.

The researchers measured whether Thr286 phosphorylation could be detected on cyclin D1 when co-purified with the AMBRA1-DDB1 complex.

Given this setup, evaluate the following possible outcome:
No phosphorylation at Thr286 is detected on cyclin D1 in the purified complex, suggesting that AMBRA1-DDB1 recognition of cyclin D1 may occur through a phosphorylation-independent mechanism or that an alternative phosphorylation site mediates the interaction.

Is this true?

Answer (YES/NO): NO